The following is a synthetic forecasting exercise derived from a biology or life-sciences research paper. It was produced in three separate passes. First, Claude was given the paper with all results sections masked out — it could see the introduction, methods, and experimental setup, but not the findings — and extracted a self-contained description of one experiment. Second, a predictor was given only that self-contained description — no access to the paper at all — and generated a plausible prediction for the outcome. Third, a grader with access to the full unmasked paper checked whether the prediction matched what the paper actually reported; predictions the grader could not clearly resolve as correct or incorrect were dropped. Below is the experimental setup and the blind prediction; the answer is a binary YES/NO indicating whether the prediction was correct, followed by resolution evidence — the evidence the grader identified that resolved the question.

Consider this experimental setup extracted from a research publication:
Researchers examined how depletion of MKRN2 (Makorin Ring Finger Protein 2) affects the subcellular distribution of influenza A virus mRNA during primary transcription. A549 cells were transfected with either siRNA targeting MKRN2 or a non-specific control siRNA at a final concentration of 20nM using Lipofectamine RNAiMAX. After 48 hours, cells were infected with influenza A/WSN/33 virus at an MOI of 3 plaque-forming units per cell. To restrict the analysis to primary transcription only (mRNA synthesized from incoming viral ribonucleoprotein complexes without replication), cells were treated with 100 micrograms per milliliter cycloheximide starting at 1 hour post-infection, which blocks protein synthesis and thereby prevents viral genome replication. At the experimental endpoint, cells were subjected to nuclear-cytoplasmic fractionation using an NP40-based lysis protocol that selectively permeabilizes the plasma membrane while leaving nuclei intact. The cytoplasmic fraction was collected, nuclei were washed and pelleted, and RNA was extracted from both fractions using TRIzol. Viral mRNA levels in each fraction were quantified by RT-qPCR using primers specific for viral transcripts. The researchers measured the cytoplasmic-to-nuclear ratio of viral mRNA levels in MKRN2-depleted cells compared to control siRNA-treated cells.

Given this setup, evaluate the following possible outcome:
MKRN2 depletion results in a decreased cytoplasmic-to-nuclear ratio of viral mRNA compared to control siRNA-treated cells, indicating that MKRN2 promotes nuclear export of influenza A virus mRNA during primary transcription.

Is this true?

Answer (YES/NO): YES